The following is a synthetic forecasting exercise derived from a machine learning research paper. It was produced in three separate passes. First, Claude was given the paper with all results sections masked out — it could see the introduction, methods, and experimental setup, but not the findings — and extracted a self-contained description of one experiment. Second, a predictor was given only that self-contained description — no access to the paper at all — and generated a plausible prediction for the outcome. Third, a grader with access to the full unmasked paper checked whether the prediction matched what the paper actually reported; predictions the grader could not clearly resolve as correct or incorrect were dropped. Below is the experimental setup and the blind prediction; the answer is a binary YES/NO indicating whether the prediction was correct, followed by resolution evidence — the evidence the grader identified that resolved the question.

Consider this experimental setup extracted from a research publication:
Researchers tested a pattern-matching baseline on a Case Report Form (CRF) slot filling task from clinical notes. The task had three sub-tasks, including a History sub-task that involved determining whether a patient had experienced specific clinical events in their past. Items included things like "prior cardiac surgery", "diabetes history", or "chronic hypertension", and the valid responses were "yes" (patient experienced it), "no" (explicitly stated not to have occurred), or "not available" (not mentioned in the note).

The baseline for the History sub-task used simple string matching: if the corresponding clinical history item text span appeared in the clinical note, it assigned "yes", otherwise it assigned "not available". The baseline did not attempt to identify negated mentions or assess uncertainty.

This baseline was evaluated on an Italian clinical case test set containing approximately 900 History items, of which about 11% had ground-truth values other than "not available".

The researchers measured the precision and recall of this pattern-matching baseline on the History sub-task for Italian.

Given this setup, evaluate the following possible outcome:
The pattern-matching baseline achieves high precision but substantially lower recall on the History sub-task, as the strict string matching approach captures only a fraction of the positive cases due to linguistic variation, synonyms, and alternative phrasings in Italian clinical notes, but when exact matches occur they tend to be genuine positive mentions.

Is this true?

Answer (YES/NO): YES